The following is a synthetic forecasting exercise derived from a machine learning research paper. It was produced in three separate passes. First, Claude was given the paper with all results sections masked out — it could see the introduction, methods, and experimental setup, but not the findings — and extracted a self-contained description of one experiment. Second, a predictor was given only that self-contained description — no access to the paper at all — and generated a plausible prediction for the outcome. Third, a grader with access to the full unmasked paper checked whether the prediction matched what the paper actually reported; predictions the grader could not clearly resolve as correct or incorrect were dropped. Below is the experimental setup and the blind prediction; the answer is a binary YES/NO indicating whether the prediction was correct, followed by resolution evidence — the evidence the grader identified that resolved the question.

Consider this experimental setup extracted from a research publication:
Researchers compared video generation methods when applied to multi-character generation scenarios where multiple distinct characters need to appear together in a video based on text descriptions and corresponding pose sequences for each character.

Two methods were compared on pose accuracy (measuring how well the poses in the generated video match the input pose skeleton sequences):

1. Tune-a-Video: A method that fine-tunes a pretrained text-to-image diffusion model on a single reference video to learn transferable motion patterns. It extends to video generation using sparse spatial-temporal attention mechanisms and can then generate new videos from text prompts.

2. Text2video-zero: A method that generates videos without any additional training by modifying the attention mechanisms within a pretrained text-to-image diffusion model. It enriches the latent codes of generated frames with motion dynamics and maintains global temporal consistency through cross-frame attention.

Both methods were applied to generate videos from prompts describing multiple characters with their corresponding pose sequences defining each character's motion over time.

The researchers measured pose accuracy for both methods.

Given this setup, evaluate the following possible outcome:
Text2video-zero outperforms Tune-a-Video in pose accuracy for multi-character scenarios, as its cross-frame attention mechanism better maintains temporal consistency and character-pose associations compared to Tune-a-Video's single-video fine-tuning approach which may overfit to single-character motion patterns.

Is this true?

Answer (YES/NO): YES